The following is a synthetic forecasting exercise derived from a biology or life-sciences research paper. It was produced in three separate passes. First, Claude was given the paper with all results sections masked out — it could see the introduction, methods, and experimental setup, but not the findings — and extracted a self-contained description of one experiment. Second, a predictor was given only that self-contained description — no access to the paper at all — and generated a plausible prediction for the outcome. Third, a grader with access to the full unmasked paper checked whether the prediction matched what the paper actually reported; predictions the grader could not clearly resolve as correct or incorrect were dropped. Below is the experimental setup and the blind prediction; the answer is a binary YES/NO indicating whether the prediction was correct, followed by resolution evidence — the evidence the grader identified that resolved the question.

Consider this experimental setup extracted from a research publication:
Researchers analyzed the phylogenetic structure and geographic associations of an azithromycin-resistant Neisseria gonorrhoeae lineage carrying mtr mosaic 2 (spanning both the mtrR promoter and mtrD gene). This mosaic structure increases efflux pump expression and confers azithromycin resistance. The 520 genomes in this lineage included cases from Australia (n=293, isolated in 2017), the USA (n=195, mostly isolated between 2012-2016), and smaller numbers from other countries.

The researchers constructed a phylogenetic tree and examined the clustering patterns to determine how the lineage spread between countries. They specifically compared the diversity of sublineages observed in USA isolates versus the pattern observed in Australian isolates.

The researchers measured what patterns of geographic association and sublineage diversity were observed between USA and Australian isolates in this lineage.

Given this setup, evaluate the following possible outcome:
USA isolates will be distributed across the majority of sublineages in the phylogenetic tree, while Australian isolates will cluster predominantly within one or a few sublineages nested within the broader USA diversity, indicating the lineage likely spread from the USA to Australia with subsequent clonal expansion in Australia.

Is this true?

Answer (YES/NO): YES